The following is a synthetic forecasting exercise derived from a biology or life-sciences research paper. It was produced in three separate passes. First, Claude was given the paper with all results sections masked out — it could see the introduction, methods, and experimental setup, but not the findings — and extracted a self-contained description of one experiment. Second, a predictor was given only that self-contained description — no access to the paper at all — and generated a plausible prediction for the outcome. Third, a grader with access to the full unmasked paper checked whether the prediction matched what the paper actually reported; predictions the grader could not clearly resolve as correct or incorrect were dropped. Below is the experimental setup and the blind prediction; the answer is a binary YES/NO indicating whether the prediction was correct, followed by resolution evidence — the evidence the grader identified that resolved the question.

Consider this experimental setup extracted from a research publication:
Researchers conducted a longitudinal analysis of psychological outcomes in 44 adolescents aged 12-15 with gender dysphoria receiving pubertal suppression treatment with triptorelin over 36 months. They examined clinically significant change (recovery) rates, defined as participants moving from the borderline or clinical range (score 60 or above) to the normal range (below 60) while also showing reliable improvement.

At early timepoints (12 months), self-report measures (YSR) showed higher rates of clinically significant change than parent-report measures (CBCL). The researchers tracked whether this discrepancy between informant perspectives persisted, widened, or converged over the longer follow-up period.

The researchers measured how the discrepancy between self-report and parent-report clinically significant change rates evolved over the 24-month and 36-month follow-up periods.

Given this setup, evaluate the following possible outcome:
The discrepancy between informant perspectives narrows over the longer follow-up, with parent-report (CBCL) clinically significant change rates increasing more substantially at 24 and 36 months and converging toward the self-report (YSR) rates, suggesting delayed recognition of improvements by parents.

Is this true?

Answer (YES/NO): NO